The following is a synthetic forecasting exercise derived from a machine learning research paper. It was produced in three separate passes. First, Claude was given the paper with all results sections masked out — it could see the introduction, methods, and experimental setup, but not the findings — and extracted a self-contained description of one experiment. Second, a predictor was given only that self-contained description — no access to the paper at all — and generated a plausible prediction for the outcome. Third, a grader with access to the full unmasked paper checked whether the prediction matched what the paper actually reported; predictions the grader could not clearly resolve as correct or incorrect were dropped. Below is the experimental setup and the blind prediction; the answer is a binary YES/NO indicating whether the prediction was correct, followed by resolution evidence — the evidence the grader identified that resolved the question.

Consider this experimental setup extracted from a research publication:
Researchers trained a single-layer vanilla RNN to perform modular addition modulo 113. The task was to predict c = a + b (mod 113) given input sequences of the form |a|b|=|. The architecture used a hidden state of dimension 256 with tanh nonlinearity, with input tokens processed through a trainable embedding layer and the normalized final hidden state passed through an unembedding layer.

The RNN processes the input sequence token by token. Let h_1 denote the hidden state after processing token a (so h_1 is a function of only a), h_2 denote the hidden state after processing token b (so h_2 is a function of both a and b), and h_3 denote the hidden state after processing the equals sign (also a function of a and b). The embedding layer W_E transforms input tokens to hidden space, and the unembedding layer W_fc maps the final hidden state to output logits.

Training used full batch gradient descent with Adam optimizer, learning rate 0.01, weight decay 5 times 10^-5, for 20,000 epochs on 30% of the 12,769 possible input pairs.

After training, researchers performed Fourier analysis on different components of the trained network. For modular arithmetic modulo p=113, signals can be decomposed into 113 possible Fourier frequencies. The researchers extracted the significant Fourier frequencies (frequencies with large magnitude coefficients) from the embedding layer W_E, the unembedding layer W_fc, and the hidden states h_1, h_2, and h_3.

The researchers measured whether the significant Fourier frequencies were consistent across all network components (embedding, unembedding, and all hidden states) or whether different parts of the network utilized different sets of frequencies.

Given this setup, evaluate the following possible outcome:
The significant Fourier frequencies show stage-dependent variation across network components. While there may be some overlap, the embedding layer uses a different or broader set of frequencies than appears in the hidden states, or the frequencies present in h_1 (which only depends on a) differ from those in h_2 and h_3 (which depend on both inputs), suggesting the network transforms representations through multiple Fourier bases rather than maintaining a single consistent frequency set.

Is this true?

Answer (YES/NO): NO